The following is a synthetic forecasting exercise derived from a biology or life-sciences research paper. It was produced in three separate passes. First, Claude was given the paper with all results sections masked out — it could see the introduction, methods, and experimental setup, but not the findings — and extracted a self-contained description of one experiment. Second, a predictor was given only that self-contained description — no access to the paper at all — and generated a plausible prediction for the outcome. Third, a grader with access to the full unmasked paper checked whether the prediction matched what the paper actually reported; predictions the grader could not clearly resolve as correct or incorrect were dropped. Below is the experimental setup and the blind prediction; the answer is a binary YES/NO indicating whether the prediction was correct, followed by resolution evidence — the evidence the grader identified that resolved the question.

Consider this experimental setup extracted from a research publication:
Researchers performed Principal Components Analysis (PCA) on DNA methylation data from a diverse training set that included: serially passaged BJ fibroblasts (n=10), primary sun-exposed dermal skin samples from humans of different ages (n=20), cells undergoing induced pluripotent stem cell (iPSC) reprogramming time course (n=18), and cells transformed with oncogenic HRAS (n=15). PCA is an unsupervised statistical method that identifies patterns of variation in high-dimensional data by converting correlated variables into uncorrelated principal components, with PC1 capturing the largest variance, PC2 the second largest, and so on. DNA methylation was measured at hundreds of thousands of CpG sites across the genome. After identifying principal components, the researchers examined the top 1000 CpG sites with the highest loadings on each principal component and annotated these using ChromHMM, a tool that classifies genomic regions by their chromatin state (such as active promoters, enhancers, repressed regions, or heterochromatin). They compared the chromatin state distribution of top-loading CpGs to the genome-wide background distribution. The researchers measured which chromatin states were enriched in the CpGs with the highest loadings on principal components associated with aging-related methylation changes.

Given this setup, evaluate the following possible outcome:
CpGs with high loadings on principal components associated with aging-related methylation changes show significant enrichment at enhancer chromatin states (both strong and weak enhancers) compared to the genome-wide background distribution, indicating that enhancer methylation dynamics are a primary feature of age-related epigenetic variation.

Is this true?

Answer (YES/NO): NO